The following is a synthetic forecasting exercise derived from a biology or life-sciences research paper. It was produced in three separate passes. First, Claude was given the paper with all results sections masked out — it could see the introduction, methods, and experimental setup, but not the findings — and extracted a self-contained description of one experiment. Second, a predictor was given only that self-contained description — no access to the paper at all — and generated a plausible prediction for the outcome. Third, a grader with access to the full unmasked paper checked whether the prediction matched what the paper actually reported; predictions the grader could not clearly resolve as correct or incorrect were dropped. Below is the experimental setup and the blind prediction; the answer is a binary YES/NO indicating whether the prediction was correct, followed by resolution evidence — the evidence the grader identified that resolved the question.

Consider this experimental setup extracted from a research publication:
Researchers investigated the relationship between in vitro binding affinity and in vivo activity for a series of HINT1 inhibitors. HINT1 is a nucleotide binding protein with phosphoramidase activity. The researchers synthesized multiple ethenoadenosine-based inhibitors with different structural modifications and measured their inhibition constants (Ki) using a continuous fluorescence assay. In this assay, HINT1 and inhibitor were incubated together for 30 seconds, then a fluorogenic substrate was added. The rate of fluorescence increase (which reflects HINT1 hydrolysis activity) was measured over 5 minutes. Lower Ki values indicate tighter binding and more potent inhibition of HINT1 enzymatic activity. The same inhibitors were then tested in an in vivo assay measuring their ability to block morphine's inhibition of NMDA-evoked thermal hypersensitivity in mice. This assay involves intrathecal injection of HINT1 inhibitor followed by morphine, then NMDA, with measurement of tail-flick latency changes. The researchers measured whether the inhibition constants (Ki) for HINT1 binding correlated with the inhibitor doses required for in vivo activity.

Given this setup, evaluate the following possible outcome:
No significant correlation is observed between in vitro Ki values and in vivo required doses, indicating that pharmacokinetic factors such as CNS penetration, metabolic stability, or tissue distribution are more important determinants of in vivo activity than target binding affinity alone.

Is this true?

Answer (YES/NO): NO